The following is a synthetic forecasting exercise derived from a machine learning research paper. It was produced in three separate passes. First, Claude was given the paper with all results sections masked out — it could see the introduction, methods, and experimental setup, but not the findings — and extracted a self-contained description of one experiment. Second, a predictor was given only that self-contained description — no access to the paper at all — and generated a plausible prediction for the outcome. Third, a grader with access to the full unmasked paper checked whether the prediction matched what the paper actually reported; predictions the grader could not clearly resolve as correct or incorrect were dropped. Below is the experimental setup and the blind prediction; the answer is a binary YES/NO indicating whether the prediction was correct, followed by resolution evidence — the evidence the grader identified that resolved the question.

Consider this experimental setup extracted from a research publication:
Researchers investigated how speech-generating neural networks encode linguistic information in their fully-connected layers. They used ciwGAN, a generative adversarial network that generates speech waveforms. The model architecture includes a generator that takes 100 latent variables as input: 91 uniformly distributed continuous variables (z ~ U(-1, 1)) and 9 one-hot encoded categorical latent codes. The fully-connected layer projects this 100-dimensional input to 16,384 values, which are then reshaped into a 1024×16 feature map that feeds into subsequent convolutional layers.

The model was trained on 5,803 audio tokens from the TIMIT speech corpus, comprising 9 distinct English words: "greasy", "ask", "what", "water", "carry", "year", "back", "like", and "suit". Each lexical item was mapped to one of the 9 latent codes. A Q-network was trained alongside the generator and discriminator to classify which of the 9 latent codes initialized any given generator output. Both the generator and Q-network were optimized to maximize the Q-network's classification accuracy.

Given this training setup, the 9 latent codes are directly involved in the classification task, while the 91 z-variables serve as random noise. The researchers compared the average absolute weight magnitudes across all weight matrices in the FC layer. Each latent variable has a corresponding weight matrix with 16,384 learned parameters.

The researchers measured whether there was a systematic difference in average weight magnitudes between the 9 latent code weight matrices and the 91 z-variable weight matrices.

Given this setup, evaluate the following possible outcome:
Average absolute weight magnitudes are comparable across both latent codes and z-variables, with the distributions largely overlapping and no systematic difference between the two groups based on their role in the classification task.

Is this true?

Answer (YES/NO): NO